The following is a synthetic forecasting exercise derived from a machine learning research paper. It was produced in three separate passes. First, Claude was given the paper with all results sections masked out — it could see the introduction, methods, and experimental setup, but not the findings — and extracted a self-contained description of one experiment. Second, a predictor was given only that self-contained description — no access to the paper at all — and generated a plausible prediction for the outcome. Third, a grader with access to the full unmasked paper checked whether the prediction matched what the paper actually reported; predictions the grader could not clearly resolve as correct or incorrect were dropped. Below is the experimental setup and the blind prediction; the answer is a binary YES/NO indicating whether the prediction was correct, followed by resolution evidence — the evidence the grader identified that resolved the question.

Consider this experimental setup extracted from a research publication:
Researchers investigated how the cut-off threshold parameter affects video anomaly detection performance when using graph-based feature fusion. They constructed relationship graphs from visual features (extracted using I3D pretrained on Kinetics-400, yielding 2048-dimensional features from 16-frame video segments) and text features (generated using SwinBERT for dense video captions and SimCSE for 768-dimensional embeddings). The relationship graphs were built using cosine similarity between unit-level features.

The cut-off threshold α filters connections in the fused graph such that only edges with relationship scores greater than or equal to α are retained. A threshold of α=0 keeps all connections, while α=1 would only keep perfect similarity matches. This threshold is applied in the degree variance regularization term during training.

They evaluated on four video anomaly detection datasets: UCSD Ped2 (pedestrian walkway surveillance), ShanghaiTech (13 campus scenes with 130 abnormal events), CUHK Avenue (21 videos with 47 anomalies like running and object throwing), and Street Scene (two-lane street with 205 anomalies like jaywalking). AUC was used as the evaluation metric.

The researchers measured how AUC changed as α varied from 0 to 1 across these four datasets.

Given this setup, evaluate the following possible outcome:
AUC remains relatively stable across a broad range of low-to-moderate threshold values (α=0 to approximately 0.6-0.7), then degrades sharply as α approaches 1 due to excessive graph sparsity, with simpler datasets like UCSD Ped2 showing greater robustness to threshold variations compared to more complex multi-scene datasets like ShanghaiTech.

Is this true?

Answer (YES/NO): NO